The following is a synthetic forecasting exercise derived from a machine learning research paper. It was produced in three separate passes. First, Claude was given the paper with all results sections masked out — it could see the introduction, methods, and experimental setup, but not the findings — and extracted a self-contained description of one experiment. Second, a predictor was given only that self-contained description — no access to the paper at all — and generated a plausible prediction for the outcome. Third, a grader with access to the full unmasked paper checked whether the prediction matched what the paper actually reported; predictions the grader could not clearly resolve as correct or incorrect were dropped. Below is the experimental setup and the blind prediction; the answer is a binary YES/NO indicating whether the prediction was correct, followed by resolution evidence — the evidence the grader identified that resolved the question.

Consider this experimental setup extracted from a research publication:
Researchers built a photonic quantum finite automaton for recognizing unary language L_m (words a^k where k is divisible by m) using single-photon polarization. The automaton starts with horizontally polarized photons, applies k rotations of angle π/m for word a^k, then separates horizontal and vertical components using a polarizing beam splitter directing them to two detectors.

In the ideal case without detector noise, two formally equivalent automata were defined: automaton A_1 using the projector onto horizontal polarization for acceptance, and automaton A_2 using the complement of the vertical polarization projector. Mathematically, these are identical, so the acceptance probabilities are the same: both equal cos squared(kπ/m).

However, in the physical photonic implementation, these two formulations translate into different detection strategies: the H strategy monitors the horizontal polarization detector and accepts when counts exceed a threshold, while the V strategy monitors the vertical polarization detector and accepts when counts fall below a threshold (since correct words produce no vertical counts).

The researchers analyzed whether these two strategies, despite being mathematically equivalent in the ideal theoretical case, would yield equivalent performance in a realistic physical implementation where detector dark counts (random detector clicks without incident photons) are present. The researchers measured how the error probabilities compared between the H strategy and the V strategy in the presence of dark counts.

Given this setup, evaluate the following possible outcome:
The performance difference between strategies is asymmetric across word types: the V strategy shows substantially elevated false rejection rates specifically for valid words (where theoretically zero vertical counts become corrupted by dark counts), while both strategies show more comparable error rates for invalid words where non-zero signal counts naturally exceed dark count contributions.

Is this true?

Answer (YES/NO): NO